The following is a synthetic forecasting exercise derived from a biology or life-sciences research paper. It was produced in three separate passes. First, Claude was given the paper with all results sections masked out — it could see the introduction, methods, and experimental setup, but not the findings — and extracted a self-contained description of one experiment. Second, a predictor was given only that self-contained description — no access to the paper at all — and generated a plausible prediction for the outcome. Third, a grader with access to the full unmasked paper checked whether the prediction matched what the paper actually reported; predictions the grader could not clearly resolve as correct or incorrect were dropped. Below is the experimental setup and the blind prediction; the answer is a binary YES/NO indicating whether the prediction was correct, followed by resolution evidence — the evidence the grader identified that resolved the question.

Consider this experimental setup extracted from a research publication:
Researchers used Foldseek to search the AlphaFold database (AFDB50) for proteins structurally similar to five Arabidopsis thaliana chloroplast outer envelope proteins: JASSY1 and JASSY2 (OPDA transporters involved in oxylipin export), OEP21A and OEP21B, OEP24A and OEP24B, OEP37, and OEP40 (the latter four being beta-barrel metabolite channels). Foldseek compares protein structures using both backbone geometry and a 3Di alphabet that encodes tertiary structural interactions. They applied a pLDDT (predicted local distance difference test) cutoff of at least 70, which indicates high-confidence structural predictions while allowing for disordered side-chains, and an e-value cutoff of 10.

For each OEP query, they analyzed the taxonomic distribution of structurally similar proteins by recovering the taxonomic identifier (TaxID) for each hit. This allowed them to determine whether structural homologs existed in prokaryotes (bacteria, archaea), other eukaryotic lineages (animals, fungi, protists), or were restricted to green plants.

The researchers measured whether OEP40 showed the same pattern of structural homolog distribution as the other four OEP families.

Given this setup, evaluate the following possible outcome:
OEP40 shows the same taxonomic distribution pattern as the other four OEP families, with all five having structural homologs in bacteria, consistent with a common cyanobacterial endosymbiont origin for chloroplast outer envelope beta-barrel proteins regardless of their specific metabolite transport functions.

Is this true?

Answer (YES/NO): NO